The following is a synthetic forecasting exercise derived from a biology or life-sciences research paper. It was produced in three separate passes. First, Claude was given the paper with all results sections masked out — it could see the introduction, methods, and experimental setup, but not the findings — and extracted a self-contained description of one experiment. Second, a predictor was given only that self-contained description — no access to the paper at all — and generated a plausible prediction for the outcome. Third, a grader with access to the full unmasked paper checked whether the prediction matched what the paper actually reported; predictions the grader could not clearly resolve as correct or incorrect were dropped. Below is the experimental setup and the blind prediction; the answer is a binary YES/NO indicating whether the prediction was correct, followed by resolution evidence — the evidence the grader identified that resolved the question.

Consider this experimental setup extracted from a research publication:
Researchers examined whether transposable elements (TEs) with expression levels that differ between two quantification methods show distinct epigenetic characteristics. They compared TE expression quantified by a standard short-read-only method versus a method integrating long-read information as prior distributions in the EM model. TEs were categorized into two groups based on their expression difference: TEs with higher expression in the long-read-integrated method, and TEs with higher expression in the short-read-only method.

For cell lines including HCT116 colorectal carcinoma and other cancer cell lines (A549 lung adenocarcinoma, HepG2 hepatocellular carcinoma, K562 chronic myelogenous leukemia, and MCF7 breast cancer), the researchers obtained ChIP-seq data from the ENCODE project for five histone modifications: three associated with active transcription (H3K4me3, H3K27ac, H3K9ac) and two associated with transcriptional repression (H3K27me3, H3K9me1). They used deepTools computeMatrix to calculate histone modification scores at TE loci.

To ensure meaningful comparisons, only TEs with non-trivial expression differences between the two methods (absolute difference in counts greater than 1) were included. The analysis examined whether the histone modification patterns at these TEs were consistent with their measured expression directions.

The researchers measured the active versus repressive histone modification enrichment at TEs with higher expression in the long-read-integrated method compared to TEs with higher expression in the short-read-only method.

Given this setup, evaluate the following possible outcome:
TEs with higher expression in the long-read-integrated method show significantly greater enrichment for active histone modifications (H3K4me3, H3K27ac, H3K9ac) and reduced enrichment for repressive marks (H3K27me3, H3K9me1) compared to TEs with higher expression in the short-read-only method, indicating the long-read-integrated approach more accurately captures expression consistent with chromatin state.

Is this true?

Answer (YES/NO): YES